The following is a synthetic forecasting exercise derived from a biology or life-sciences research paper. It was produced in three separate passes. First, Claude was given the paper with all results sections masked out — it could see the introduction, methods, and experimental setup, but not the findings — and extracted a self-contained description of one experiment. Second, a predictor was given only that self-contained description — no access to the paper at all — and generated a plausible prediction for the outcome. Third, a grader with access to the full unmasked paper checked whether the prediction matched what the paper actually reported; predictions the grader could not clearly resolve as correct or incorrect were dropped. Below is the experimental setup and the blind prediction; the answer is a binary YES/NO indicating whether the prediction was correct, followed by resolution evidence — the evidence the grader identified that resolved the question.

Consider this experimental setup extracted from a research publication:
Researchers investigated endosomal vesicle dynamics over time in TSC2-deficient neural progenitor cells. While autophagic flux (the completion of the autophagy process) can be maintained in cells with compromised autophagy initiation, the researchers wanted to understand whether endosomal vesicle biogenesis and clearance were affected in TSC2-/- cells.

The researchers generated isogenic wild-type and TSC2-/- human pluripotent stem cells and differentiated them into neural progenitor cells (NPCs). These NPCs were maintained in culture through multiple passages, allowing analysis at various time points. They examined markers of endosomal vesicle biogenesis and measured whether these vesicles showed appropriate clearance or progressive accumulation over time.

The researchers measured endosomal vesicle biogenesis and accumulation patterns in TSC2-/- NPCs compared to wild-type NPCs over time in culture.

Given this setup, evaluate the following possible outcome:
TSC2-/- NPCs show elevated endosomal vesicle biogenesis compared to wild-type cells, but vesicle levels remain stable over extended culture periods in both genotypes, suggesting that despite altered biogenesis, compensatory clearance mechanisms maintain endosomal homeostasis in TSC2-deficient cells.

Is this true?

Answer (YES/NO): NO